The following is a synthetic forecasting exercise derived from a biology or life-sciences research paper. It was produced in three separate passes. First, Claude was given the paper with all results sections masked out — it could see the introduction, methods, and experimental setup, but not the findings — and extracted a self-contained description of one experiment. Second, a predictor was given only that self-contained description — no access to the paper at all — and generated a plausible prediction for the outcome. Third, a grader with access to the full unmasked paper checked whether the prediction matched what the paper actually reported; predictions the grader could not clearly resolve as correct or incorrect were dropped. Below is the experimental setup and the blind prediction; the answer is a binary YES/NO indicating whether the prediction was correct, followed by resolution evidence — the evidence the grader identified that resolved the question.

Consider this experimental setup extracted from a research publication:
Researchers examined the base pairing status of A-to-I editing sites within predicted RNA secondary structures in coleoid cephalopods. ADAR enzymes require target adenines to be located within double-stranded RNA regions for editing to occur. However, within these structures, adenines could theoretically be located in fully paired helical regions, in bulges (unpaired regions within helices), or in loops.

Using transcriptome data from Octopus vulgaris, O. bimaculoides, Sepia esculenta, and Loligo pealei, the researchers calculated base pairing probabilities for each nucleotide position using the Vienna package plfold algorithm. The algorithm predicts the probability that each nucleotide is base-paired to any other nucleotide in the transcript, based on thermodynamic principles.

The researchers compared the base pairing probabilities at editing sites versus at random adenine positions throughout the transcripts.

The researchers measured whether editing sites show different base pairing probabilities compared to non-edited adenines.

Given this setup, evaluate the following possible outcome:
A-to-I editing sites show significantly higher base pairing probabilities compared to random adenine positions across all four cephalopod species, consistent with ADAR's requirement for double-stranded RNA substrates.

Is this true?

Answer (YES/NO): NO